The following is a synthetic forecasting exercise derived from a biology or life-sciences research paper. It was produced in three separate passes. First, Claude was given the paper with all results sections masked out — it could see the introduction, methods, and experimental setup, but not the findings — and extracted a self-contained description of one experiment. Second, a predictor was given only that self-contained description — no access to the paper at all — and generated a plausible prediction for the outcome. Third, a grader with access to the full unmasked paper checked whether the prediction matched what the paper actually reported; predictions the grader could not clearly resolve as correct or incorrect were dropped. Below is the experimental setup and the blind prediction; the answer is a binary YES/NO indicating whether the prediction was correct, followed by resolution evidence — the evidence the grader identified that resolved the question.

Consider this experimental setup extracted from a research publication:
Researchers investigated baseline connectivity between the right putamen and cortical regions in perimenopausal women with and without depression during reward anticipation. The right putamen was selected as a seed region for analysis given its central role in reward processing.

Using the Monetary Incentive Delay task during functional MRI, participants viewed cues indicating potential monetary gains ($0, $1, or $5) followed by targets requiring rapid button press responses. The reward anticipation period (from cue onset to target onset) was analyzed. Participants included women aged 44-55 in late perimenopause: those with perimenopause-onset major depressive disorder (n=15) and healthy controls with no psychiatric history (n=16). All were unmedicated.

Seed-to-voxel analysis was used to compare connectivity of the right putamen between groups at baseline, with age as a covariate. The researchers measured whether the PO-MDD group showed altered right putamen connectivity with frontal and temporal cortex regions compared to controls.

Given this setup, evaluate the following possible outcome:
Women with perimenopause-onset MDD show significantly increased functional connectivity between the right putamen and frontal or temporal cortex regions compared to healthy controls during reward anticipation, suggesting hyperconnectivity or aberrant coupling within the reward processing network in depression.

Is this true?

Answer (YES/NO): NO